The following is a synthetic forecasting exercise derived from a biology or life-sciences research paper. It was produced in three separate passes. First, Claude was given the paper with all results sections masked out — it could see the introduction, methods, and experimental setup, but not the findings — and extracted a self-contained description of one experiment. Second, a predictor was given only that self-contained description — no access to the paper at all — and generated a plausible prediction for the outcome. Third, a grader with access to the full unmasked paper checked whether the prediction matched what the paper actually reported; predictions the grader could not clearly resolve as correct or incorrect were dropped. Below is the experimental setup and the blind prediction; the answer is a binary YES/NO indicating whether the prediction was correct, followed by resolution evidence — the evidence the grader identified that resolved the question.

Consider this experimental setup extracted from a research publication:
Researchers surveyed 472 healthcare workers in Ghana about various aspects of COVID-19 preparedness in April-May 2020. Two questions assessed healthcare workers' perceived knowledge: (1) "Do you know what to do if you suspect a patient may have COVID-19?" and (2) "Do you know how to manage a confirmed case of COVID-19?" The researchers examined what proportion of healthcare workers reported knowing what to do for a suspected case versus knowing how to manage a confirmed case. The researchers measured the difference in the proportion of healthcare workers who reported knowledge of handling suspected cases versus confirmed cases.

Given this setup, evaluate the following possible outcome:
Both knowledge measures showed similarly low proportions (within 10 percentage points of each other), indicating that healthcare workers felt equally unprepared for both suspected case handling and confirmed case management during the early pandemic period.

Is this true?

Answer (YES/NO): NO